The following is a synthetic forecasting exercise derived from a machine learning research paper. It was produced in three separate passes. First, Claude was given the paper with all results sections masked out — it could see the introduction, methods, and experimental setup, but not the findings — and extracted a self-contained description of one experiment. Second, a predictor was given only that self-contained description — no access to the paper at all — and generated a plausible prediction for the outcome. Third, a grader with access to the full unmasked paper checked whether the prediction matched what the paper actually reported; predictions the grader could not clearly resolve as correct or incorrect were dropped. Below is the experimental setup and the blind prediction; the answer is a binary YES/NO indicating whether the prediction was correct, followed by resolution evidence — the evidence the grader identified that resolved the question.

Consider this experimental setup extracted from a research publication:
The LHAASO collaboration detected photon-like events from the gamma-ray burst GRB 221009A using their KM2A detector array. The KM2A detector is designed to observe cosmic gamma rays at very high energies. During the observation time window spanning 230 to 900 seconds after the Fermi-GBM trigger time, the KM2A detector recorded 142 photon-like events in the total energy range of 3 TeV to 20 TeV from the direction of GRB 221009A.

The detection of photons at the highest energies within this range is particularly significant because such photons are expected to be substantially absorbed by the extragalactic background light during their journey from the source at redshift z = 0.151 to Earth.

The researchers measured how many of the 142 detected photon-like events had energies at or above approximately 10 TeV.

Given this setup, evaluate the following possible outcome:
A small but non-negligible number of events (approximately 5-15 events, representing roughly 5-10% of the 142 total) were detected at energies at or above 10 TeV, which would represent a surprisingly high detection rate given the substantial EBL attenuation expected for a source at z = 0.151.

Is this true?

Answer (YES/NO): YES